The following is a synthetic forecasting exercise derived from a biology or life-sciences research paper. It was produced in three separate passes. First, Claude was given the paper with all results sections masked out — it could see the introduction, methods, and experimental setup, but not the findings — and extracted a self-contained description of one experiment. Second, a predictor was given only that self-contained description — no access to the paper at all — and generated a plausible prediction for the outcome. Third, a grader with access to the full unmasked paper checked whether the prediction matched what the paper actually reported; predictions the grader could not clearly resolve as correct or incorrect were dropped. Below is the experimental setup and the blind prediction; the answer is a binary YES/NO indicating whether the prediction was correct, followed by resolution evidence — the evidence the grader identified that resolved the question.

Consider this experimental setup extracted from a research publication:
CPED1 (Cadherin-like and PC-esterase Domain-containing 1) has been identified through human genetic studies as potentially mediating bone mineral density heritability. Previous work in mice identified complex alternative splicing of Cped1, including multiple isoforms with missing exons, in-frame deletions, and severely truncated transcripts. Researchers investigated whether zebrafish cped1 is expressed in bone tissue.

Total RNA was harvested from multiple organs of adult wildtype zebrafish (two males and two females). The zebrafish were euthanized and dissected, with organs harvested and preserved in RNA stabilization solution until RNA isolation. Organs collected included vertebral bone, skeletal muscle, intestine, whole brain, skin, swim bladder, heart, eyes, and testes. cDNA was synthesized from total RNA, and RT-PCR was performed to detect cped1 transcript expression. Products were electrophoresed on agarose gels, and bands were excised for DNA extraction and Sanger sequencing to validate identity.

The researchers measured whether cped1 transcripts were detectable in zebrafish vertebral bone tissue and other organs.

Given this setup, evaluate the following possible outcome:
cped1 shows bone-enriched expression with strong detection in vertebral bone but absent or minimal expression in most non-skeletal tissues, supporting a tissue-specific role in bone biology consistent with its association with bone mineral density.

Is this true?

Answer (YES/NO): NO